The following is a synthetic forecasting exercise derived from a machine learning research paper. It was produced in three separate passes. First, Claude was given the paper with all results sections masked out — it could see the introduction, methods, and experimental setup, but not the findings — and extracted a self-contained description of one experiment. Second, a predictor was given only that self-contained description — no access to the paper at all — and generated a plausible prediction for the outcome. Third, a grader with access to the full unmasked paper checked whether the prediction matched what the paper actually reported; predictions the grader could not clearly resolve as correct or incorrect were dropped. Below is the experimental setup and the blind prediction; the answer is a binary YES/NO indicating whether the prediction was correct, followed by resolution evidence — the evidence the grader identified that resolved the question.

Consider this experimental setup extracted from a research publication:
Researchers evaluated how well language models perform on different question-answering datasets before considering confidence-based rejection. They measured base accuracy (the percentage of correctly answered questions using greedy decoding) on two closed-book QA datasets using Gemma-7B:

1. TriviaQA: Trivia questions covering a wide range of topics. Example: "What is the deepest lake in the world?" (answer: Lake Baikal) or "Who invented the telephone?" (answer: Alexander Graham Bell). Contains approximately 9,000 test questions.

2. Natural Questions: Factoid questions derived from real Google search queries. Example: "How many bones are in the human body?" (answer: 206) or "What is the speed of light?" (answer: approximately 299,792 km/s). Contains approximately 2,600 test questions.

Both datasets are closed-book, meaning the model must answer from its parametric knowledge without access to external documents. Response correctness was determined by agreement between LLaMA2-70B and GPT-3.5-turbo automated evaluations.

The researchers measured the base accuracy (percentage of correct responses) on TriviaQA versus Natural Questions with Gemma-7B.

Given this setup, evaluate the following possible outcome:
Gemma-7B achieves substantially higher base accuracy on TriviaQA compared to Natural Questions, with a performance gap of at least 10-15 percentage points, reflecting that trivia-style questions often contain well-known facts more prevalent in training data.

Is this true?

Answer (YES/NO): YES